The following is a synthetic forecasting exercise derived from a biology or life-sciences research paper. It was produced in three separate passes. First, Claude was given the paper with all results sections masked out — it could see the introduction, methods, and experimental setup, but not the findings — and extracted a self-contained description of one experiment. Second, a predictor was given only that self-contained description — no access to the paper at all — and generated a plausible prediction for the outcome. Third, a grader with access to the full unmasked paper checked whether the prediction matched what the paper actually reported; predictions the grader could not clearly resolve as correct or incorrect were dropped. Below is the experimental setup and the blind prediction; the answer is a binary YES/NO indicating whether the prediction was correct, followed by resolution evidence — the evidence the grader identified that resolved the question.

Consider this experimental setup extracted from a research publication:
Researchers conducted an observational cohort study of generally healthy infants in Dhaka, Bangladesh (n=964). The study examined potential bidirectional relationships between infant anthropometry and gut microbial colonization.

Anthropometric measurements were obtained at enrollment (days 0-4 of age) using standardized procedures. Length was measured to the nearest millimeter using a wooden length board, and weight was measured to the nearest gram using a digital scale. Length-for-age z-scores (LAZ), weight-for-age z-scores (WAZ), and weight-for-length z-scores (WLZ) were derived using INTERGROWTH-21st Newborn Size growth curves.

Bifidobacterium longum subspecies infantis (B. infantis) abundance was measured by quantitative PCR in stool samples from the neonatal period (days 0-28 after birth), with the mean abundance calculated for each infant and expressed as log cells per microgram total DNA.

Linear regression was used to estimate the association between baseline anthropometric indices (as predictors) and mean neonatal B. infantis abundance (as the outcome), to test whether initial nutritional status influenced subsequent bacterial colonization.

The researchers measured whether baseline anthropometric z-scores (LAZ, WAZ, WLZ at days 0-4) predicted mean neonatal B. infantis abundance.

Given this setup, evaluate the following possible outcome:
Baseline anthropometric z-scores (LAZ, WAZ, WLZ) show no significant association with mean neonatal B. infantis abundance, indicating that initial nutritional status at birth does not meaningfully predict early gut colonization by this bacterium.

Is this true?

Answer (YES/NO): YES